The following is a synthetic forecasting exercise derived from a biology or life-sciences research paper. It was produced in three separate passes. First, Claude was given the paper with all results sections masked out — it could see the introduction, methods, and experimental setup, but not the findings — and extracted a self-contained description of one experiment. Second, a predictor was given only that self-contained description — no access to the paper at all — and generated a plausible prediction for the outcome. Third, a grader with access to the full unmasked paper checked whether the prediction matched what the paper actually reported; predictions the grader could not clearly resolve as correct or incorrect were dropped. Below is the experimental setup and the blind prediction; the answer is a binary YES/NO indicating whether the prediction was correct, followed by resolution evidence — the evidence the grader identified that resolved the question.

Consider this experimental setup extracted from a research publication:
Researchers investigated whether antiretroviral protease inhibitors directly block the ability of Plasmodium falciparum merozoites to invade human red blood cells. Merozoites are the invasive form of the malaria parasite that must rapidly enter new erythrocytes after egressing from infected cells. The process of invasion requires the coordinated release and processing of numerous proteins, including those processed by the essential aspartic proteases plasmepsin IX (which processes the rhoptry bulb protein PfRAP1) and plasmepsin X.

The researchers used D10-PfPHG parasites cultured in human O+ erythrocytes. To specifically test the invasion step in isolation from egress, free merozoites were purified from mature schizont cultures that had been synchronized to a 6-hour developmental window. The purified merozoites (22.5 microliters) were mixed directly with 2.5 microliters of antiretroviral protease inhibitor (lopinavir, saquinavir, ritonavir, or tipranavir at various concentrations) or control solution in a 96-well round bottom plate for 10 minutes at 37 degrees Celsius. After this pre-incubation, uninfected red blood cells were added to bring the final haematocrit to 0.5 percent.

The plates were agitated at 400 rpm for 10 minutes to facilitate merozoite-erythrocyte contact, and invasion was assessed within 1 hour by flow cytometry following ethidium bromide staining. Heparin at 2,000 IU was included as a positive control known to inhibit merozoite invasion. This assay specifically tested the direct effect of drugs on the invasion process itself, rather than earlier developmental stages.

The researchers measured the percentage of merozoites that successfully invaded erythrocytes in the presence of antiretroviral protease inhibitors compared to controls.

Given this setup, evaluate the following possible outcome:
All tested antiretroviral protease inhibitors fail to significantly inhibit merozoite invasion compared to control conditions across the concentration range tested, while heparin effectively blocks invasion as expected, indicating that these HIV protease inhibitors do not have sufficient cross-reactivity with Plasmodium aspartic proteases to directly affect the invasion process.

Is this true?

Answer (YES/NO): NO